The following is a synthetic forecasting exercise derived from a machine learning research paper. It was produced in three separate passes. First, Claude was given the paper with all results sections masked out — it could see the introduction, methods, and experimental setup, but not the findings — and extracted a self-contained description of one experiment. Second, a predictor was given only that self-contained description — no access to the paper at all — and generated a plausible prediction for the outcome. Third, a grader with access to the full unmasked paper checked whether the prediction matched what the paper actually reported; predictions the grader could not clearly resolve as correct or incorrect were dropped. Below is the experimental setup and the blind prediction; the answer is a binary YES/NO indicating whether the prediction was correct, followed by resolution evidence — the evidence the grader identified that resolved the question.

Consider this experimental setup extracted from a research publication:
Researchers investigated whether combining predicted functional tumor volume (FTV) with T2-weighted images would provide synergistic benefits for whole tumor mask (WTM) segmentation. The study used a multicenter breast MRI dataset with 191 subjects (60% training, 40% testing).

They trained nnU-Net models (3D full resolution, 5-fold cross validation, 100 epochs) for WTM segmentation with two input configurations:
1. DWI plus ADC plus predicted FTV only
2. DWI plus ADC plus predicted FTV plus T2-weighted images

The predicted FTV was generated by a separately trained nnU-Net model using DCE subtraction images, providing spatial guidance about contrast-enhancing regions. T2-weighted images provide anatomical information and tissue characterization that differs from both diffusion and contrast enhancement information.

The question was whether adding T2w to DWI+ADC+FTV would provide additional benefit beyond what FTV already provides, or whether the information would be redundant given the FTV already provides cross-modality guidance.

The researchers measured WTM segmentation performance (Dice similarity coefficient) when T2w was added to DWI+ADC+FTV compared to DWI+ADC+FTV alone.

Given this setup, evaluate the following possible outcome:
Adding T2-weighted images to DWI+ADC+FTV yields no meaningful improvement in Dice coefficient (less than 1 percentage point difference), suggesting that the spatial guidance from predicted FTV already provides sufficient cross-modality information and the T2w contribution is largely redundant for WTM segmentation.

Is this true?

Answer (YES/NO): NO